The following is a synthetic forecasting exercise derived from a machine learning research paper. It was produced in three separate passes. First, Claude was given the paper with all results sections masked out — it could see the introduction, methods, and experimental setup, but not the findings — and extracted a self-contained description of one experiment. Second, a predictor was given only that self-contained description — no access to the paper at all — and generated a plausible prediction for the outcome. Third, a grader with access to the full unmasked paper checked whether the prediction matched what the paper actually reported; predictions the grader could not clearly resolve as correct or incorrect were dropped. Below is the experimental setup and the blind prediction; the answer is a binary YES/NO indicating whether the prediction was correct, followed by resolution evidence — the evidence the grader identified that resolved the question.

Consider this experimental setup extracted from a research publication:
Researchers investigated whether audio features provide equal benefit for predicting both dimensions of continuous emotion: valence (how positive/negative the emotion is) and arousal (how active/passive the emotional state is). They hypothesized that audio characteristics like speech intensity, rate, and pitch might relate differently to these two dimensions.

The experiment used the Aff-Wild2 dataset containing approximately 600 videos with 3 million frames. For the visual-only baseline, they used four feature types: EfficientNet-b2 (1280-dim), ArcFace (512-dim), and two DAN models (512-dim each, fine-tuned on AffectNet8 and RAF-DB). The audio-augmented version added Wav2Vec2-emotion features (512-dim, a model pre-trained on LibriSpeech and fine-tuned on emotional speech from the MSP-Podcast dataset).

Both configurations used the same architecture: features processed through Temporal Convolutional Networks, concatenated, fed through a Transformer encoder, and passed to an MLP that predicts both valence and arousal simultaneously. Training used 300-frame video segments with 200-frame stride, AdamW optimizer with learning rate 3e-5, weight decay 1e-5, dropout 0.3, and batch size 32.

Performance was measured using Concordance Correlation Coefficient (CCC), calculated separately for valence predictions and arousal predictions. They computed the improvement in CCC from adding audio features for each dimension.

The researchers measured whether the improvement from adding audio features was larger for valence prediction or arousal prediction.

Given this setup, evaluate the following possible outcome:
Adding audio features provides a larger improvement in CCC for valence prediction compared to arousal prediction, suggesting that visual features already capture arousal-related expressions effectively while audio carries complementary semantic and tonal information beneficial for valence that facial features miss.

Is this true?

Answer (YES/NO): NO